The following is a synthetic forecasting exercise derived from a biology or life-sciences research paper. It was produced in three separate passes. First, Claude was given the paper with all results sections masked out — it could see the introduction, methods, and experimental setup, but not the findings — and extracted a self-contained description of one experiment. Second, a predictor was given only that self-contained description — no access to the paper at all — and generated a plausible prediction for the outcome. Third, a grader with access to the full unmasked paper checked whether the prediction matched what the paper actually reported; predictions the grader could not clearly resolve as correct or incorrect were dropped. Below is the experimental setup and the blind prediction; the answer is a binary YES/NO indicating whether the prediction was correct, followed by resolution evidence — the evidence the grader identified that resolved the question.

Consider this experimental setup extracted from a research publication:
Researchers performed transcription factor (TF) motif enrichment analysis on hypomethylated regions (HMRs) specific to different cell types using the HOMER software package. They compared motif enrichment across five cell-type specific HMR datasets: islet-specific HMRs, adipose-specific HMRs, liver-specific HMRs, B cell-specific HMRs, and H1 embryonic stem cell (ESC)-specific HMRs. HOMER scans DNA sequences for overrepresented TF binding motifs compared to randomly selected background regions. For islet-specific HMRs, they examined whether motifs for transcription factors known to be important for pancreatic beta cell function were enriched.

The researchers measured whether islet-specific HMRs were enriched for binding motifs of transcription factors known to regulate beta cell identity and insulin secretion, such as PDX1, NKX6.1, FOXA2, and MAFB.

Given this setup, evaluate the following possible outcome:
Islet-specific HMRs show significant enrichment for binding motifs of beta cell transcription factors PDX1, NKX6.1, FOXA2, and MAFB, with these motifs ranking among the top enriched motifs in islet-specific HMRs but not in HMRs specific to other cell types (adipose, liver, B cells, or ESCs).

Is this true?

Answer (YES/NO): NO